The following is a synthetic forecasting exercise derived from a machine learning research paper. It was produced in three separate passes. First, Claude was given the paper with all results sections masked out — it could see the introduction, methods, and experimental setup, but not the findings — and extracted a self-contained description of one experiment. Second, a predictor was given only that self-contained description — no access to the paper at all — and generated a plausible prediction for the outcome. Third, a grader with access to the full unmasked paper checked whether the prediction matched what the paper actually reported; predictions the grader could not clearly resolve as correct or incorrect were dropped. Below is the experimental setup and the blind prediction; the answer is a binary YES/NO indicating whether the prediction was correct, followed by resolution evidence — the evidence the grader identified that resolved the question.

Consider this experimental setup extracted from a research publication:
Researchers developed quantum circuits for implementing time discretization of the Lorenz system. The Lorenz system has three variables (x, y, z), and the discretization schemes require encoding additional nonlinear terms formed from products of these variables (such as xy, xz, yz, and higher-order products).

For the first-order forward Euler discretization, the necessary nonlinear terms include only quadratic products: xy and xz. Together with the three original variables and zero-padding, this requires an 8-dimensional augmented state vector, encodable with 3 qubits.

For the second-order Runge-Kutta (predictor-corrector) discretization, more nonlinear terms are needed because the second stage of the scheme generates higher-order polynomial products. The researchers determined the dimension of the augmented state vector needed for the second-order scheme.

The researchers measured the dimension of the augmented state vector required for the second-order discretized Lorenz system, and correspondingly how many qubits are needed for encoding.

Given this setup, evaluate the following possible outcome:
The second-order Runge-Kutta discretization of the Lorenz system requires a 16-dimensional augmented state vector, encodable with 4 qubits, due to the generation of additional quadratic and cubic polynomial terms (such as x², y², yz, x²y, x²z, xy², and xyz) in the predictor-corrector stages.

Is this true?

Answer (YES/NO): YES